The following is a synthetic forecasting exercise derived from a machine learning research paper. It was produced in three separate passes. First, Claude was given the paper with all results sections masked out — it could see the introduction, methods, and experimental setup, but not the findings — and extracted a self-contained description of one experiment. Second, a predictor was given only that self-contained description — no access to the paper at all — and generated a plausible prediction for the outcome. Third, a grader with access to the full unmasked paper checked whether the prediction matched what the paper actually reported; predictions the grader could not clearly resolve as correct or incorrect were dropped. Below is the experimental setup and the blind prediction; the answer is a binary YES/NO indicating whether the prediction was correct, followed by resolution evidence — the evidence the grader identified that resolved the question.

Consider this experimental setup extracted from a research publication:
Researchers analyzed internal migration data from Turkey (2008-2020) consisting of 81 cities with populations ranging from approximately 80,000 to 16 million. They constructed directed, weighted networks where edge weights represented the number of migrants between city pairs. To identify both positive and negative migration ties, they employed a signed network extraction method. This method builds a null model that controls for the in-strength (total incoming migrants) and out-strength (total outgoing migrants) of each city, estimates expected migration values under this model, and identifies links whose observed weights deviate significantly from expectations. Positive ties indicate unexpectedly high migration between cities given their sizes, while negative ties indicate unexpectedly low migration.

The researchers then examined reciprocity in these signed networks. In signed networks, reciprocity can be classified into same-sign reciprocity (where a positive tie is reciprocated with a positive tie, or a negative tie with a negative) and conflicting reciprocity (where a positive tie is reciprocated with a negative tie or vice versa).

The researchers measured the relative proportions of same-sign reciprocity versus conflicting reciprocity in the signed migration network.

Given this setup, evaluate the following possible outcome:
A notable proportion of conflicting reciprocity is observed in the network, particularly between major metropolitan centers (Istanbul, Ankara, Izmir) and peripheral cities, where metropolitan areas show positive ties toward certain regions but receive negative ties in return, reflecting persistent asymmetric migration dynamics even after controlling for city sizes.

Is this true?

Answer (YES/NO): NO